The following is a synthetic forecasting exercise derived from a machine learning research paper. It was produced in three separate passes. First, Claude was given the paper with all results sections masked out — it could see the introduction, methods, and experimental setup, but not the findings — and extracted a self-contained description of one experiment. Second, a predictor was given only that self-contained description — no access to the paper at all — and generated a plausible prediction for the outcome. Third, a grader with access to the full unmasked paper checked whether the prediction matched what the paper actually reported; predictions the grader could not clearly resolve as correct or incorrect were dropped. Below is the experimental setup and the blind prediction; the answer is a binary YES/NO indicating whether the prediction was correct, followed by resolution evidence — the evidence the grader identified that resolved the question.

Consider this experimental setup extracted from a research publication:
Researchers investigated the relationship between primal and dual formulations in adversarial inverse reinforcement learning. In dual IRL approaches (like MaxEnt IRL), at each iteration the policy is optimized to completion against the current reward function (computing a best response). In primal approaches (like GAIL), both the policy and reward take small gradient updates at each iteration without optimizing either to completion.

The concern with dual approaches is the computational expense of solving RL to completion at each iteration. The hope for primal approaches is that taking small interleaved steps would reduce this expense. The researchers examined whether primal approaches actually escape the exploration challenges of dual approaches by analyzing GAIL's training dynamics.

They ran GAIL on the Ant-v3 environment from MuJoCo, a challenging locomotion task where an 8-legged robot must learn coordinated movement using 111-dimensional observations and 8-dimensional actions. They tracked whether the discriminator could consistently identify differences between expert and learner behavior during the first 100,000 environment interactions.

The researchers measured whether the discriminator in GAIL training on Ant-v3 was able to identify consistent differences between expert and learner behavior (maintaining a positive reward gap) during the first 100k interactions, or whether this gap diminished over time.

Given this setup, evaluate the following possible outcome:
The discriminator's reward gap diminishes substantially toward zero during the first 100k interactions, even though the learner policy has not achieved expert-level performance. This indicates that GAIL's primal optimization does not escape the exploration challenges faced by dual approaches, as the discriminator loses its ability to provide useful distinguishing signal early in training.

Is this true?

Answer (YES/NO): NO